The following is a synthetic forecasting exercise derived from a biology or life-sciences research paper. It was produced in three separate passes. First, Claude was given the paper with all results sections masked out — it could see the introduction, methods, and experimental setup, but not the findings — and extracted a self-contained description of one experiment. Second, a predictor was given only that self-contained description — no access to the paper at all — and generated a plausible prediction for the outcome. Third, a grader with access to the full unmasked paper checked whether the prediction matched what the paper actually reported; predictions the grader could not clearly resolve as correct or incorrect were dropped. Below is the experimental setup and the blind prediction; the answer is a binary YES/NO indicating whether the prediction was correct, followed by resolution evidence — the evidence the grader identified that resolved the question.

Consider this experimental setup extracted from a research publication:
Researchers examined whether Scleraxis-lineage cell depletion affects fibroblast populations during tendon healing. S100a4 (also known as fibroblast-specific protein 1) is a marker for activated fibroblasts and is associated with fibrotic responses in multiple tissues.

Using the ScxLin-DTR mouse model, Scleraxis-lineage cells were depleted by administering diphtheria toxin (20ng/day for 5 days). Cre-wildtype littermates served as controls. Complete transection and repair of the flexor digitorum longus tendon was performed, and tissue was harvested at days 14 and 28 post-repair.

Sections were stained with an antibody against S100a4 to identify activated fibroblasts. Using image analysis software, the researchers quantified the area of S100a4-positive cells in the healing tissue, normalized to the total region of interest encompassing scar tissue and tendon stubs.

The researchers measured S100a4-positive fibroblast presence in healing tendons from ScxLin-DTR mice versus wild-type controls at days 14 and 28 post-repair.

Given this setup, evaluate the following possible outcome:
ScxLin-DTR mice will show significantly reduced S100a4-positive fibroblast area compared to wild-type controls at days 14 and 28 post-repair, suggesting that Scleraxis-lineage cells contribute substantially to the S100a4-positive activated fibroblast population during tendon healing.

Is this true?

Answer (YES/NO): NO